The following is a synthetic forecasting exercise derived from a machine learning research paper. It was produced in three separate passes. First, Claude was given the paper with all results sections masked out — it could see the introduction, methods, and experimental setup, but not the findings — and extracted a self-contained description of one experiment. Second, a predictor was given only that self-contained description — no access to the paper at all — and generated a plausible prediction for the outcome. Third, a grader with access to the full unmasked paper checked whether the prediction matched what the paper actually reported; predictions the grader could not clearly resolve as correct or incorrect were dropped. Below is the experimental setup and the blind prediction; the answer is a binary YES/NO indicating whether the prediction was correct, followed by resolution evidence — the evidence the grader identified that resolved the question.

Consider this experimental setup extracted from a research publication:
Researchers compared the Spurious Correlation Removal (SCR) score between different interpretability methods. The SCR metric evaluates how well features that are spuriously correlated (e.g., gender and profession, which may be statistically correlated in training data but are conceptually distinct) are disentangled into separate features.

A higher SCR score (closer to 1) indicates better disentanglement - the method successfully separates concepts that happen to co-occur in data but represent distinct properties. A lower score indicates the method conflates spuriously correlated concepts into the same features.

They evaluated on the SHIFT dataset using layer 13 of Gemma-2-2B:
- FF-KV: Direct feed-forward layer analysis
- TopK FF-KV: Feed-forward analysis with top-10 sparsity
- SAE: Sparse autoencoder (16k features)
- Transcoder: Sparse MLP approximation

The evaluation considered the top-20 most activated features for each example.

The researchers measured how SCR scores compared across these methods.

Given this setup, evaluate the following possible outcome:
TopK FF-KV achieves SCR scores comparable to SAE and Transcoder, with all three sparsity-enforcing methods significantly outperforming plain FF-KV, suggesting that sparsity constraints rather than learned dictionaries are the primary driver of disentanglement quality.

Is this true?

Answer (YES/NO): NO